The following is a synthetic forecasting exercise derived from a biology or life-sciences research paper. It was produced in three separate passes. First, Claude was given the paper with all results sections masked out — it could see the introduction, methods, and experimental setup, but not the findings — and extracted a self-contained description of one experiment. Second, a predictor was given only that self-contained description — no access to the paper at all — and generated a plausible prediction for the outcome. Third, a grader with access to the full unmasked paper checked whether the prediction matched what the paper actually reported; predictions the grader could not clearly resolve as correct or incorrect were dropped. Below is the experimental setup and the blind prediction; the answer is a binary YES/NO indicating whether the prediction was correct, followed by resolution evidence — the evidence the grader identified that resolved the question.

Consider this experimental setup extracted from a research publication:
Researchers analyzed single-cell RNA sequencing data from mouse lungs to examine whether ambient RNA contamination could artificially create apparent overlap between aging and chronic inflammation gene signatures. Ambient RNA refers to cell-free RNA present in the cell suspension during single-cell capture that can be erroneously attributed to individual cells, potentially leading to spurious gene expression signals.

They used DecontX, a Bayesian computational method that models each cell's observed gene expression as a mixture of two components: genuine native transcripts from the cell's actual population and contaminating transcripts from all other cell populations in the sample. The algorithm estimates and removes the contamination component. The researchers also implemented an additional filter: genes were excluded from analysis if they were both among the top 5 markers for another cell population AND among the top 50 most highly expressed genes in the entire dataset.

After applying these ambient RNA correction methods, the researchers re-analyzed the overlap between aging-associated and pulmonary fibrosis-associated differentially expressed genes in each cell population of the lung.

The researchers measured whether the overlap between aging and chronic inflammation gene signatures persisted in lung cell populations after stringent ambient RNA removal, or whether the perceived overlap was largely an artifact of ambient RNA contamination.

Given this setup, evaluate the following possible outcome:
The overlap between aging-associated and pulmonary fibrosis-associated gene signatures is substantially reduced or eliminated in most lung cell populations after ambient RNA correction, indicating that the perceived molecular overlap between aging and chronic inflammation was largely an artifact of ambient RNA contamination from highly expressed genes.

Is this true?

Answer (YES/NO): NO